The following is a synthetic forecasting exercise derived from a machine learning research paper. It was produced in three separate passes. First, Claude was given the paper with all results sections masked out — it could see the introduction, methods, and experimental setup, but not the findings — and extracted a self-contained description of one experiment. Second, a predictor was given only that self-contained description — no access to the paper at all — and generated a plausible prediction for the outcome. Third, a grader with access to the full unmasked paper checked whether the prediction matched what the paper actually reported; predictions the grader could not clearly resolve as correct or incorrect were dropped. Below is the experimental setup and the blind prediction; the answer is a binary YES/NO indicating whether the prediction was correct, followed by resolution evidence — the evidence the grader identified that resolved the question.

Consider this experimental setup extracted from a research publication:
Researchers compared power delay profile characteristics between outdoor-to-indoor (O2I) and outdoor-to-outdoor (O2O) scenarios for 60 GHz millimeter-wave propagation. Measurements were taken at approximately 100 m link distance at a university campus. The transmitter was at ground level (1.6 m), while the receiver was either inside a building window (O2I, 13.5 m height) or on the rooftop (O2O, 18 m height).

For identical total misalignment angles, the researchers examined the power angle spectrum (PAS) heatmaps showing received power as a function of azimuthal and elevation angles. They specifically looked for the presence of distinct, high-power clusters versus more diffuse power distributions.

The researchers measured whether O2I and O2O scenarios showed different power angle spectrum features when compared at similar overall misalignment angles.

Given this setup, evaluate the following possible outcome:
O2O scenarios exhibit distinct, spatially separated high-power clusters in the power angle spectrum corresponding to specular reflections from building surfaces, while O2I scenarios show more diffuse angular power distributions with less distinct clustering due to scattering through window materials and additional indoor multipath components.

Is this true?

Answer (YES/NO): YES